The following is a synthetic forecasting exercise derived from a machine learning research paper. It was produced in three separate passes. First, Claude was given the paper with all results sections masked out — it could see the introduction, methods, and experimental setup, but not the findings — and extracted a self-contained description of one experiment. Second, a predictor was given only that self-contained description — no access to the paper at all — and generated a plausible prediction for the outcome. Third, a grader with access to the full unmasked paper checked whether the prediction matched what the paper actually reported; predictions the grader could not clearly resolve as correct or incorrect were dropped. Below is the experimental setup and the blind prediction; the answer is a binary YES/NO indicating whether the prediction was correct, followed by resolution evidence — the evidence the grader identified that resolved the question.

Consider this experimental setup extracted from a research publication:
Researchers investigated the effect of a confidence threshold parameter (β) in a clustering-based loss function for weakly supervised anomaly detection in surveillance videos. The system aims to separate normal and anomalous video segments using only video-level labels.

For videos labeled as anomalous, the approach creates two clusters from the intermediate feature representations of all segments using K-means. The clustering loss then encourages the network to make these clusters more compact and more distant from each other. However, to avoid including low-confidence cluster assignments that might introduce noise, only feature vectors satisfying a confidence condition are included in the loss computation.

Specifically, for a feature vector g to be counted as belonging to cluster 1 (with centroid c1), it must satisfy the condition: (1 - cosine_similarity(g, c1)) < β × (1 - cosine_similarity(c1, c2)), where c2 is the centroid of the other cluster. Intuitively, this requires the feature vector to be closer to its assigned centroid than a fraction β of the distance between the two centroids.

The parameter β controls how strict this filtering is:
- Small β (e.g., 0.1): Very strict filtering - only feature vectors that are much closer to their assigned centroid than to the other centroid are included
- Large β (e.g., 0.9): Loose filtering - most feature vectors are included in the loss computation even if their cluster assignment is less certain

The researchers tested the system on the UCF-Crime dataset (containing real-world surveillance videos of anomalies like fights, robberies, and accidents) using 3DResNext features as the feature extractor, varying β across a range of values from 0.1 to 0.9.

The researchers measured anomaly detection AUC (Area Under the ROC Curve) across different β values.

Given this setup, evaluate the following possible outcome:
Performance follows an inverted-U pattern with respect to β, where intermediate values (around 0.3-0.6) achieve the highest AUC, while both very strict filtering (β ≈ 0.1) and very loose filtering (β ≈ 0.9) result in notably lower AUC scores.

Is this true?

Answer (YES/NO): NO